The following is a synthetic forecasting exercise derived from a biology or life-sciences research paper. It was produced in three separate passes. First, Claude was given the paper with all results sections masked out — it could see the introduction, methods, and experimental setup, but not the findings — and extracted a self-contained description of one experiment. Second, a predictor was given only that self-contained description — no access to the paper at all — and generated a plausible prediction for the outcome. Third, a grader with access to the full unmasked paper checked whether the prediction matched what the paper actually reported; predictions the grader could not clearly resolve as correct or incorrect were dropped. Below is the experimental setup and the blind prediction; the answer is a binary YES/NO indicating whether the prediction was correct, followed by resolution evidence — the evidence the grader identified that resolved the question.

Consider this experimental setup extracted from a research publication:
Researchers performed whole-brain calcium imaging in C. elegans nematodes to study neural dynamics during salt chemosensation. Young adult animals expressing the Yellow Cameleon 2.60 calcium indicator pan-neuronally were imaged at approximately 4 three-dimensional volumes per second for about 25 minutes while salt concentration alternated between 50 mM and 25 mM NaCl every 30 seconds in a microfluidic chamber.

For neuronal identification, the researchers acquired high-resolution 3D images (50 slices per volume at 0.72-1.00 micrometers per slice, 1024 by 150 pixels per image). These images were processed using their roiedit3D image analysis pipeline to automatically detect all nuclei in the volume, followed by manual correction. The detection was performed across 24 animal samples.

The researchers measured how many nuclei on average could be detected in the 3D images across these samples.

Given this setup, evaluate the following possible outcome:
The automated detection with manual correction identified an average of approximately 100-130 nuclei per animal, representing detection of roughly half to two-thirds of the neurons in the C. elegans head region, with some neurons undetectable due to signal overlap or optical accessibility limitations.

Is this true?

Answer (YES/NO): NO